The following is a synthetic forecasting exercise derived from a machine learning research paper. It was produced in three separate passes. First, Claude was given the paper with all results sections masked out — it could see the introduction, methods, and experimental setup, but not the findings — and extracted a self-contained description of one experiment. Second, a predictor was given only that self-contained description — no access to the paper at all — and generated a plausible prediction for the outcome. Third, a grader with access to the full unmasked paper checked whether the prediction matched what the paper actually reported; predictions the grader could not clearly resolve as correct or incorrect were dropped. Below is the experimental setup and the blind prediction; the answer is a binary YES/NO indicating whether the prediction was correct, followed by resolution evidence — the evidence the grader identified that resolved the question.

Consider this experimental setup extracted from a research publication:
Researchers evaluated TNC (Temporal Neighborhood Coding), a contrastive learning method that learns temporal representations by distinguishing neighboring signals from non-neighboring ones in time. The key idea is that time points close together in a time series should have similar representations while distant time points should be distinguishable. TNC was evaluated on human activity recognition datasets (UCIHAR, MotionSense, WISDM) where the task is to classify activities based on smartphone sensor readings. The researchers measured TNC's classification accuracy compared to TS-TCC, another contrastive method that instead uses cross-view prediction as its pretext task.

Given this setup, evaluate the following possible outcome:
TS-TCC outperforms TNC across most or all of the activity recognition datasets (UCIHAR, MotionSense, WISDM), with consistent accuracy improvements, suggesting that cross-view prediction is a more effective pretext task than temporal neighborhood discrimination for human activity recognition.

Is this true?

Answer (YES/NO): YES